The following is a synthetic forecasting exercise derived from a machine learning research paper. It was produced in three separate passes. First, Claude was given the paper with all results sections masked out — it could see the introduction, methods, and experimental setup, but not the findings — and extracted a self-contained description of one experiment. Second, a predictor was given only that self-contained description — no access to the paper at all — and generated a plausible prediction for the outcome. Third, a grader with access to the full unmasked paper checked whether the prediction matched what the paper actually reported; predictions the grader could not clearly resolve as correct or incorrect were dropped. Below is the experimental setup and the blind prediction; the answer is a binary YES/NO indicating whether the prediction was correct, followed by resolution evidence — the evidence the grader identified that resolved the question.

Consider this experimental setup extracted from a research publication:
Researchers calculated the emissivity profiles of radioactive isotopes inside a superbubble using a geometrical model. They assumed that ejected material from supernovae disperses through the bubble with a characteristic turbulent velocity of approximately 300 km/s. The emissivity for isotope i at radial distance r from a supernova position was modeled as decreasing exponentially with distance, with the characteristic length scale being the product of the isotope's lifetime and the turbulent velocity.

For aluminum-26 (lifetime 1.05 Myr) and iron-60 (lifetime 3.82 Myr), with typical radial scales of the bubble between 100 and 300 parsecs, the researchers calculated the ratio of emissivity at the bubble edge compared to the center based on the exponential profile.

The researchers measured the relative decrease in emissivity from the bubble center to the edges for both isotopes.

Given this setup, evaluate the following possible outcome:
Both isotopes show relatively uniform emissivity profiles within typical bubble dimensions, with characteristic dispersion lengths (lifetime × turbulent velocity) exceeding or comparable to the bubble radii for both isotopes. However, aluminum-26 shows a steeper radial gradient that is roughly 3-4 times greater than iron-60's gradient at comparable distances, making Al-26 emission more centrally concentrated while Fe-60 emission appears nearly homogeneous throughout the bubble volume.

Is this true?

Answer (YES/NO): YES